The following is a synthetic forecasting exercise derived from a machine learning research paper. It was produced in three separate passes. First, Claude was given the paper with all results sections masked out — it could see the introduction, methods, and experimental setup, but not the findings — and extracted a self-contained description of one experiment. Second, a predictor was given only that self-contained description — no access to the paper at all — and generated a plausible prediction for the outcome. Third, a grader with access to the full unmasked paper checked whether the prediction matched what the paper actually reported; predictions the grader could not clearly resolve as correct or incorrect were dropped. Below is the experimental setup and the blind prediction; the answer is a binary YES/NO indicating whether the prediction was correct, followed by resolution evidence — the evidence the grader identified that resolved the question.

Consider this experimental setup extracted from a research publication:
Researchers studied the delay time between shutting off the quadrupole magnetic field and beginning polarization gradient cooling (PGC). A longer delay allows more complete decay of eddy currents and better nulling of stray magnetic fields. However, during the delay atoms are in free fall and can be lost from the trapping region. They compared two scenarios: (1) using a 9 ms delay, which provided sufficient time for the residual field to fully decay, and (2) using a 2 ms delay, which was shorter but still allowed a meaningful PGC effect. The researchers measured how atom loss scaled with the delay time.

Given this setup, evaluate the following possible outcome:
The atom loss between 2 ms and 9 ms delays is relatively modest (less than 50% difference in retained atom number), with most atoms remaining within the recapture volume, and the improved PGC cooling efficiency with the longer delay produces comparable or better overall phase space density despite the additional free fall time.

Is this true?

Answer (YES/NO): NO